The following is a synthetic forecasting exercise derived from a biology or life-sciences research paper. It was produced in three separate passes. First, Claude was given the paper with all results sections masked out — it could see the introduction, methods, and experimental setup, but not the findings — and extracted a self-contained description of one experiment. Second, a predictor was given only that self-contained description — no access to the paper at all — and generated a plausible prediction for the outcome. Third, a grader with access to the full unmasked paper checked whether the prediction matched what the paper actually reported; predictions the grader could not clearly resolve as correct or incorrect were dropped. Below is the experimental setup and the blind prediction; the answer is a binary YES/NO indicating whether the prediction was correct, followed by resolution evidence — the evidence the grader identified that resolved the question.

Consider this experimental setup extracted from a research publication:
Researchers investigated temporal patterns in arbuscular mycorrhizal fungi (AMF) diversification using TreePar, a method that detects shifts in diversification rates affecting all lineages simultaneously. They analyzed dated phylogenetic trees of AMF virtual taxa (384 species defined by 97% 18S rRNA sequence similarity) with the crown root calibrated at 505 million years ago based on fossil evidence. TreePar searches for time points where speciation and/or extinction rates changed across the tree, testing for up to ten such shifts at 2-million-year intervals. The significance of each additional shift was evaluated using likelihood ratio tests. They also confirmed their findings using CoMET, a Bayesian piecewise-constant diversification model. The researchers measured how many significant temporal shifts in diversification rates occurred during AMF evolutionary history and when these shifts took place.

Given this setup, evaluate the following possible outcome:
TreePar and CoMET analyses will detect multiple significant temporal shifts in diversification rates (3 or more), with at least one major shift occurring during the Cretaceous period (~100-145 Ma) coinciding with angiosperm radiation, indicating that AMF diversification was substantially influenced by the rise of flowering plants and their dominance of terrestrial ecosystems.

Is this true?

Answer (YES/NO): NO